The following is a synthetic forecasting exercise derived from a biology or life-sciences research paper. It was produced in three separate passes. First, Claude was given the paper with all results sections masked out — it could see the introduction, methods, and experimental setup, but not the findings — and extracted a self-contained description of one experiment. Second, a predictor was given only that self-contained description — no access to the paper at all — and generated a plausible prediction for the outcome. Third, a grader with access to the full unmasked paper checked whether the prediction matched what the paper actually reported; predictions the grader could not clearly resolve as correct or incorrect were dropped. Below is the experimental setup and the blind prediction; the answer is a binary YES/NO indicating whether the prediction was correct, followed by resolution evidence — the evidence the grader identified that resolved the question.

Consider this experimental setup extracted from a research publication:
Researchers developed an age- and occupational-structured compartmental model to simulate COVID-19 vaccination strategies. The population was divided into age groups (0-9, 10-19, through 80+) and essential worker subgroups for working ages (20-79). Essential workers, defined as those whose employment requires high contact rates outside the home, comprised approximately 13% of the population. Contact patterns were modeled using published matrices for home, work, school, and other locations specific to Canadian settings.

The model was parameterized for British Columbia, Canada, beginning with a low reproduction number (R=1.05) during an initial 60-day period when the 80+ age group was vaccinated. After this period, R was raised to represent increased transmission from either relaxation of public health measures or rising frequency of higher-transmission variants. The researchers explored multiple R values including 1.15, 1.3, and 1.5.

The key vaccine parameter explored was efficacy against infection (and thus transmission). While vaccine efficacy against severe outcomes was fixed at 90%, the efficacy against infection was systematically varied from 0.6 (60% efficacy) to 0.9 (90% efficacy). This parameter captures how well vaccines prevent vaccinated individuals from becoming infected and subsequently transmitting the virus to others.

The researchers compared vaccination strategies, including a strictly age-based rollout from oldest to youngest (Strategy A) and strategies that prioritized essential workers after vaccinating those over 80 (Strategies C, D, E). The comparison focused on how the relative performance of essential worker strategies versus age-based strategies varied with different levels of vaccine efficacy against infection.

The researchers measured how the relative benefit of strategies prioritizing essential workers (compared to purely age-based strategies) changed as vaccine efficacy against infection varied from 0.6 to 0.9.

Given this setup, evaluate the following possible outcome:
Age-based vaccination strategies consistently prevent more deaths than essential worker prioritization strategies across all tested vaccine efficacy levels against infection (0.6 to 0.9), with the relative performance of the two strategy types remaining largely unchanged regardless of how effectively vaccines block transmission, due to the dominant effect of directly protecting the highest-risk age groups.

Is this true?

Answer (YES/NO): NO